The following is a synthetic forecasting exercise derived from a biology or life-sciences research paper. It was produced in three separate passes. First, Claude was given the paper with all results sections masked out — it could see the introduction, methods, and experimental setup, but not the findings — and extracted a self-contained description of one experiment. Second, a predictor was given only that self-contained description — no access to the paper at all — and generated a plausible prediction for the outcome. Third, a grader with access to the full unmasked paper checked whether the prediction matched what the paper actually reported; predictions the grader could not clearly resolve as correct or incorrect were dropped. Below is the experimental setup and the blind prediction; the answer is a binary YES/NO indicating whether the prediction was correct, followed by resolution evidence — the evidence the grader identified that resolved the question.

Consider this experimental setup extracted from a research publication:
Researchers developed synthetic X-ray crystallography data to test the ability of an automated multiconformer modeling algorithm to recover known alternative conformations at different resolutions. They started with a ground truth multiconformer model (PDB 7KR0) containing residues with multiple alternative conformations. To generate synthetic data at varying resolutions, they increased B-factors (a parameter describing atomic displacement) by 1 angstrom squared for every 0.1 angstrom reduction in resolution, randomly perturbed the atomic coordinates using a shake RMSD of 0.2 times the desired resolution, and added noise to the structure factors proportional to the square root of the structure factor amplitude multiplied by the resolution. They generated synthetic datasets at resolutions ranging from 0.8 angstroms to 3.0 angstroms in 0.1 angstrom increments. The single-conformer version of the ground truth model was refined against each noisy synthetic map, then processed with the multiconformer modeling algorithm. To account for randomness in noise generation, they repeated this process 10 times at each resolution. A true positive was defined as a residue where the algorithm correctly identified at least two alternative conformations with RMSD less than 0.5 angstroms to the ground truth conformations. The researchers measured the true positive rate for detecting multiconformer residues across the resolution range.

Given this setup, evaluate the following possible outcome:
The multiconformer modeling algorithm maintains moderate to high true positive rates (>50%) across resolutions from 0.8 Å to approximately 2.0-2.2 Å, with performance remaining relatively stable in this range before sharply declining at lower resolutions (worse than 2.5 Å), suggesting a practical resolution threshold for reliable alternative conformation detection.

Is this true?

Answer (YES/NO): NO